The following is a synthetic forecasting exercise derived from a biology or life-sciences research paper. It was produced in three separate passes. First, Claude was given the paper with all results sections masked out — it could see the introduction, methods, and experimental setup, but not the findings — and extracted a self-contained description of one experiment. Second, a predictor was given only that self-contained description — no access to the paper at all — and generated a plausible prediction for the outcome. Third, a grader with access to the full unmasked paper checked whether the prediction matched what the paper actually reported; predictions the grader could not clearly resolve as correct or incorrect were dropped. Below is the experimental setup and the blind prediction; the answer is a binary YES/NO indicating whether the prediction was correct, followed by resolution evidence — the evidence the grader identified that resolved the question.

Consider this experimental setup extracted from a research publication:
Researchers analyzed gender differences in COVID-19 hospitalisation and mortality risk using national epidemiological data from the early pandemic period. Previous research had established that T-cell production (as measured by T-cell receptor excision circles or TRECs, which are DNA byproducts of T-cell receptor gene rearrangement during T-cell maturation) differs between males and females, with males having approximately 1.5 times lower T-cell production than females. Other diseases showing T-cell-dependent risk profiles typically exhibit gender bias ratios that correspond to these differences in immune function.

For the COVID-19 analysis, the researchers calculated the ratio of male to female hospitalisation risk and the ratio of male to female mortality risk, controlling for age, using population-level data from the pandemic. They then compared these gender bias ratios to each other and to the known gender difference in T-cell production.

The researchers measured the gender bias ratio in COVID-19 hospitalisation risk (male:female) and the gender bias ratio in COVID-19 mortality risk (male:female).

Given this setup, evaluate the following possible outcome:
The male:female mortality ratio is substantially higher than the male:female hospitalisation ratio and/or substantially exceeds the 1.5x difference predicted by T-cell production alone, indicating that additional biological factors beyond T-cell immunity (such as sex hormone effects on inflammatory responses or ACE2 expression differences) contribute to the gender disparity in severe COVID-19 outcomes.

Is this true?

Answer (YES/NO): NO